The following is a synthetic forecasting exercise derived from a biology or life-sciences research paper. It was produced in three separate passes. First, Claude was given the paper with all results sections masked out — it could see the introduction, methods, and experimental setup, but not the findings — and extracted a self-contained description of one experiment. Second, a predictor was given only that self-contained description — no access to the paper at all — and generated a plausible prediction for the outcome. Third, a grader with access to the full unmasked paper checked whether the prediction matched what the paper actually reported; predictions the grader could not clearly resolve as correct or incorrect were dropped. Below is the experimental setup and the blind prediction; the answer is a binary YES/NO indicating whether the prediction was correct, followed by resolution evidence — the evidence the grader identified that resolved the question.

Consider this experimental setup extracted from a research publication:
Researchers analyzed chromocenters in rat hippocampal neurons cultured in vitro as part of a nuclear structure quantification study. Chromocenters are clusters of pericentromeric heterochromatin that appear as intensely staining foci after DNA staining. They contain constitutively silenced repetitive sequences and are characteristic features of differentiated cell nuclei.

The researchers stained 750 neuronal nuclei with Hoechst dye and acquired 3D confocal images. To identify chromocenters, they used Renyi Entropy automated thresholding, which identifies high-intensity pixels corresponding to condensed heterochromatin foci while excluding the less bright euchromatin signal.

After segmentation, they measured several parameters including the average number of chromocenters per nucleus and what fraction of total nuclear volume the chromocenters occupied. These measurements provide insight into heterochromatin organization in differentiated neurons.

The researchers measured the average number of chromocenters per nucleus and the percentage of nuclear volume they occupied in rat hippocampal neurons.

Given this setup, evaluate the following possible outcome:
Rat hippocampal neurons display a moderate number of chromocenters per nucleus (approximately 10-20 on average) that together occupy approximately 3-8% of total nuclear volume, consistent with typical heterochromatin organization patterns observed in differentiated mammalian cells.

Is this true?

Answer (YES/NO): NO